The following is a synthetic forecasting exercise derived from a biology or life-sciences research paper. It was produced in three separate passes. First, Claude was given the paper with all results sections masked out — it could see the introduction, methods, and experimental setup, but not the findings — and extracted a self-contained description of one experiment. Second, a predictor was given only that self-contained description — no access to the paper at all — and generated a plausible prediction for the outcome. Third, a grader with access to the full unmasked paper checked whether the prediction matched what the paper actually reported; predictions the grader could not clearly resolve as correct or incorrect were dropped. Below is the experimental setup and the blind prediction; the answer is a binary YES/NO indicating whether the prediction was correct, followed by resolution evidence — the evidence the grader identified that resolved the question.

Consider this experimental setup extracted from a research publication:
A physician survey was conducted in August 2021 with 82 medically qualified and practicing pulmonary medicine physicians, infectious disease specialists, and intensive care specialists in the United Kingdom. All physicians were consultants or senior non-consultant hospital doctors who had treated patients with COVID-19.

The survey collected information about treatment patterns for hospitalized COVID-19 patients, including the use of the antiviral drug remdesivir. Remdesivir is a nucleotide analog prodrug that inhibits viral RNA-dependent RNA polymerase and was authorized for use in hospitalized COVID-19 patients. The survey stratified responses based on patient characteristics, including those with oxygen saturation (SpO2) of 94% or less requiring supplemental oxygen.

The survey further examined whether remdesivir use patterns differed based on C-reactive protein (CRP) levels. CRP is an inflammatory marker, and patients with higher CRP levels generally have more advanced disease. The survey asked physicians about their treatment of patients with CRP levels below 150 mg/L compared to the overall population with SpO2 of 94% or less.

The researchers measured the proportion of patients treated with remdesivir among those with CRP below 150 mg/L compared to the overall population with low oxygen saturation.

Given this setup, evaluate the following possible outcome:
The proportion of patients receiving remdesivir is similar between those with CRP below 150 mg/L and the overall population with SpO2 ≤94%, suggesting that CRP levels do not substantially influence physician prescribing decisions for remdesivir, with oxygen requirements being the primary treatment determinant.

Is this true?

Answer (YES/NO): NO